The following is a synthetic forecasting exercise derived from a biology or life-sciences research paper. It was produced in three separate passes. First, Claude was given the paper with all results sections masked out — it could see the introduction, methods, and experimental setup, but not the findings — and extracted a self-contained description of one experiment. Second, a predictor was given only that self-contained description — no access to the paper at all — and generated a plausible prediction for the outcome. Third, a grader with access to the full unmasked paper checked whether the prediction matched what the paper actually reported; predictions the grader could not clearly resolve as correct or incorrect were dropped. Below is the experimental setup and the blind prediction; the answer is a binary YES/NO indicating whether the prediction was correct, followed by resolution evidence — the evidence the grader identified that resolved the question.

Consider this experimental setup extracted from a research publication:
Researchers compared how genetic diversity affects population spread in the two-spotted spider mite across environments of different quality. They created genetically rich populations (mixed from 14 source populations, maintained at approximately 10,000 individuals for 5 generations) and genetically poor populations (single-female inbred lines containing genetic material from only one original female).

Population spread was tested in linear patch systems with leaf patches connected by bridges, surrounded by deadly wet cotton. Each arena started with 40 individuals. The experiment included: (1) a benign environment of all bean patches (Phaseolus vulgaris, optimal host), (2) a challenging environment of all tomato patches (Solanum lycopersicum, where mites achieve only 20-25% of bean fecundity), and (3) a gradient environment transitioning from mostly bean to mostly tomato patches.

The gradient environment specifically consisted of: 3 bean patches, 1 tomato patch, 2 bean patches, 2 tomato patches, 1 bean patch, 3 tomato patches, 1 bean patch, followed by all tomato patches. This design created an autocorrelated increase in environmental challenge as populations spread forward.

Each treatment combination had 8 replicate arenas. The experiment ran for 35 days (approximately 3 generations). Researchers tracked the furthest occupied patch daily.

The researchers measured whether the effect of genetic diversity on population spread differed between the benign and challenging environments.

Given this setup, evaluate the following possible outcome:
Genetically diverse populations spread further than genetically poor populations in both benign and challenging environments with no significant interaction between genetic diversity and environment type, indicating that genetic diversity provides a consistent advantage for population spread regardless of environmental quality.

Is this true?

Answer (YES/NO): NO